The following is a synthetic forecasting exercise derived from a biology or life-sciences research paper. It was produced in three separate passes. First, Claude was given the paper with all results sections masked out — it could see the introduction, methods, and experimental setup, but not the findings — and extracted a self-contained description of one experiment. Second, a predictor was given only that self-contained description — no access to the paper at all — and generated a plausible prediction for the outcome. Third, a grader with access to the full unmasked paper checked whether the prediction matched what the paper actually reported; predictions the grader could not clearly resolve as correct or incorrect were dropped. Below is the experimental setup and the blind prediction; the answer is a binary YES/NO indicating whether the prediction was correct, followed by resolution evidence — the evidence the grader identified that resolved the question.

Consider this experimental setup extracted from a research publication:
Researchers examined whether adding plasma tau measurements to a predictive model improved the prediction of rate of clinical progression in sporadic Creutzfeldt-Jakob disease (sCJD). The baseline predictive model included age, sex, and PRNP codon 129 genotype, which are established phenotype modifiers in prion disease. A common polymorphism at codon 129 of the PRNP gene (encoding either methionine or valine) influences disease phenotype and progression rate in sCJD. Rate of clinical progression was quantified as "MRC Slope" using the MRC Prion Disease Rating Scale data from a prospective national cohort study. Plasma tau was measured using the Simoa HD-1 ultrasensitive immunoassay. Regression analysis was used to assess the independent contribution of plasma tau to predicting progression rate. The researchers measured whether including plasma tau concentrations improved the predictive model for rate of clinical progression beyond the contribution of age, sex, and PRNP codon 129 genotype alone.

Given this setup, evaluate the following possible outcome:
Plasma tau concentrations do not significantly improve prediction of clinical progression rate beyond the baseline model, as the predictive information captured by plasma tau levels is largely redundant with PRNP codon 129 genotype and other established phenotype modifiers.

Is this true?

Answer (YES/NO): YES